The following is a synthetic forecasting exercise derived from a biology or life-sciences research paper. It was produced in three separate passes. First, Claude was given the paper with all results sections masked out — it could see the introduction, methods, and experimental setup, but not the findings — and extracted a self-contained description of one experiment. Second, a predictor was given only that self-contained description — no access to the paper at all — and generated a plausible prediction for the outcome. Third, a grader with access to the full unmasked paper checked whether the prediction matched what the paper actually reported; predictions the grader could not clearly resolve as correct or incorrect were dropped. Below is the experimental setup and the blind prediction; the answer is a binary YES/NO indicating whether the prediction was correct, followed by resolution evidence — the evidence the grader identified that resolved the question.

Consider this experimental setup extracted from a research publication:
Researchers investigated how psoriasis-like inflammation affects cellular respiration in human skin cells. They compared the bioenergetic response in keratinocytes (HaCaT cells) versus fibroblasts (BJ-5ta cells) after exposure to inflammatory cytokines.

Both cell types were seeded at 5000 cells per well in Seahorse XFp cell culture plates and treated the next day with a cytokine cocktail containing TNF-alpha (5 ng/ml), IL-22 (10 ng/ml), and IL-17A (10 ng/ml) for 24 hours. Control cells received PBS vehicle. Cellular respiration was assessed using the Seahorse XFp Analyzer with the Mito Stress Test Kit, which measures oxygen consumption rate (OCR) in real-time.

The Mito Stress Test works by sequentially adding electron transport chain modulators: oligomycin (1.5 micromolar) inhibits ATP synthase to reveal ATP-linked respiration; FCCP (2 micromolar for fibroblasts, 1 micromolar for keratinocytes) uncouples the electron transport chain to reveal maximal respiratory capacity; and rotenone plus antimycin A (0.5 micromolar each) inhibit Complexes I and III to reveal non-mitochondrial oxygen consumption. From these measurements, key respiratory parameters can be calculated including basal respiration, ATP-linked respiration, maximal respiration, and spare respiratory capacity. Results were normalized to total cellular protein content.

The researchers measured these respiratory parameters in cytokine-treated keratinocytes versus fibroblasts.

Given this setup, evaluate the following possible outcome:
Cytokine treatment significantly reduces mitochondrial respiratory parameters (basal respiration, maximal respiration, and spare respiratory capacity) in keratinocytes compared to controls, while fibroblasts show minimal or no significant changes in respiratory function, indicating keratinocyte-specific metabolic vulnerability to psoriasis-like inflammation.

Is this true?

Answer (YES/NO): YES